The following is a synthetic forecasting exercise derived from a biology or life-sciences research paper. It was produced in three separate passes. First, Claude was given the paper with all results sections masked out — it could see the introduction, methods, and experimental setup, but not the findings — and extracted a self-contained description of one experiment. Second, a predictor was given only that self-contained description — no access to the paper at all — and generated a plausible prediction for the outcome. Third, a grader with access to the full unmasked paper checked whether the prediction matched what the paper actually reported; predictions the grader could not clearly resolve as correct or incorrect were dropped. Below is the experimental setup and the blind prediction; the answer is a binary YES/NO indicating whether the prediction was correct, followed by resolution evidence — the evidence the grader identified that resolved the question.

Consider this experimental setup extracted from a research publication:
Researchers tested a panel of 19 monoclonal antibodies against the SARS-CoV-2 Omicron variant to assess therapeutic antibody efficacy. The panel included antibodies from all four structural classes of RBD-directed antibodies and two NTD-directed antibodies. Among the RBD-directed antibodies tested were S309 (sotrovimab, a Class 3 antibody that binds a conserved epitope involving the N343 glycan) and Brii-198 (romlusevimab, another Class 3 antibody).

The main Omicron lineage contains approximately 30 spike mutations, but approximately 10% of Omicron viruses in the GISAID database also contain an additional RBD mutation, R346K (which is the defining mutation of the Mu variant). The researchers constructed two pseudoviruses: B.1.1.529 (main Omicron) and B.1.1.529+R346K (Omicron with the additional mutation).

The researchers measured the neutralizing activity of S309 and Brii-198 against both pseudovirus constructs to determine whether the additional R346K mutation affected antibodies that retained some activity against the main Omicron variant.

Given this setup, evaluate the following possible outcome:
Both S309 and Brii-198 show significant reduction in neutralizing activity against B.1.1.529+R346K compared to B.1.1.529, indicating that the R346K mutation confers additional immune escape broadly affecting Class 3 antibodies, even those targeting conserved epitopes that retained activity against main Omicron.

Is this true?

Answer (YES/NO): YES